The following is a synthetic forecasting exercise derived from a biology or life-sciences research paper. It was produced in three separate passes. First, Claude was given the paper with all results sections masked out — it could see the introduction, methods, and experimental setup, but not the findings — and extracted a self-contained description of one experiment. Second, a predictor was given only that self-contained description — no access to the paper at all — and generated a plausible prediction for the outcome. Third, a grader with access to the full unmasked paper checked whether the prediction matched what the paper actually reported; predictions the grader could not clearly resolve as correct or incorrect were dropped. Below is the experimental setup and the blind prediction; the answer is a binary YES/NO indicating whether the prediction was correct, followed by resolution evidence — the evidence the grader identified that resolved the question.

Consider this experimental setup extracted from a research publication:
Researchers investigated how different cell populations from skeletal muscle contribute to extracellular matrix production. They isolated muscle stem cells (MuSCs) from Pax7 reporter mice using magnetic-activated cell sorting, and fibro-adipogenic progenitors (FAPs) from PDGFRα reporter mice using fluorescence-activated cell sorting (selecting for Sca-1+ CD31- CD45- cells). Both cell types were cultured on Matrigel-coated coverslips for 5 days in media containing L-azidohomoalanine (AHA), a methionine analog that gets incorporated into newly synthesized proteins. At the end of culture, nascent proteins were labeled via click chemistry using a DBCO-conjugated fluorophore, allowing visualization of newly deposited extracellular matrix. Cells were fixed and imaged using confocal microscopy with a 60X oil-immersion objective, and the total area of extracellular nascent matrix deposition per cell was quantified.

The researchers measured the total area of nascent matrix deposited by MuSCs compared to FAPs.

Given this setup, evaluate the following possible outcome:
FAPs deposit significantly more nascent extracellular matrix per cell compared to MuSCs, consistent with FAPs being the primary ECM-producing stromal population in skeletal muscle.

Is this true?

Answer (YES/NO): YES